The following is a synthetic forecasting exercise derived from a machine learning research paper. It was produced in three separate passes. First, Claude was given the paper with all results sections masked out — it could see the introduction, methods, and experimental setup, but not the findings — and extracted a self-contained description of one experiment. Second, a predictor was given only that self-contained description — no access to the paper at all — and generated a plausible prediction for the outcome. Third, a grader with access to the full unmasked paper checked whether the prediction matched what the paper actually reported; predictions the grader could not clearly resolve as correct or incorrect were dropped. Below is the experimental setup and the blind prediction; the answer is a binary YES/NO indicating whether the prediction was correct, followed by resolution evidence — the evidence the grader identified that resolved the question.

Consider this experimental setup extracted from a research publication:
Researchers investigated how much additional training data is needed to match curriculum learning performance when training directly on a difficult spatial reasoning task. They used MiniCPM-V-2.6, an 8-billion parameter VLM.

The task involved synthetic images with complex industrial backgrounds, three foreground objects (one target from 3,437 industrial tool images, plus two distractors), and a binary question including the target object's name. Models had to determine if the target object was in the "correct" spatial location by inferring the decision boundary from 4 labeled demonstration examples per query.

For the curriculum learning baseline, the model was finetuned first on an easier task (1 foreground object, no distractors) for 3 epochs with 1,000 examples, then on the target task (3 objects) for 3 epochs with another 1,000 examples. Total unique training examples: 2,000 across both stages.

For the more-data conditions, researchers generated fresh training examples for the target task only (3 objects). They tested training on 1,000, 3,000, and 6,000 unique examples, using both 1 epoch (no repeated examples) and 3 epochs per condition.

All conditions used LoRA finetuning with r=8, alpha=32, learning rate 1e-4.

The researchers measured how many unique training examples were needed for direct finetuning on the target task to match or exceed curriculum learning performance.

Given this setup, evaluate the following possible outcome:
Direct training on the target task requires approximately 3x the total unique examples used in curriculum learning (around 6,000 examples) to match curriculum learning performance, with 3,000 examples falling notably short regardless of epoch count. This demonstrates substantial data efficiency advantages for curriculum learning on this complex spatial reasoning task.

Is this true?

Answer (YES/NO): YES